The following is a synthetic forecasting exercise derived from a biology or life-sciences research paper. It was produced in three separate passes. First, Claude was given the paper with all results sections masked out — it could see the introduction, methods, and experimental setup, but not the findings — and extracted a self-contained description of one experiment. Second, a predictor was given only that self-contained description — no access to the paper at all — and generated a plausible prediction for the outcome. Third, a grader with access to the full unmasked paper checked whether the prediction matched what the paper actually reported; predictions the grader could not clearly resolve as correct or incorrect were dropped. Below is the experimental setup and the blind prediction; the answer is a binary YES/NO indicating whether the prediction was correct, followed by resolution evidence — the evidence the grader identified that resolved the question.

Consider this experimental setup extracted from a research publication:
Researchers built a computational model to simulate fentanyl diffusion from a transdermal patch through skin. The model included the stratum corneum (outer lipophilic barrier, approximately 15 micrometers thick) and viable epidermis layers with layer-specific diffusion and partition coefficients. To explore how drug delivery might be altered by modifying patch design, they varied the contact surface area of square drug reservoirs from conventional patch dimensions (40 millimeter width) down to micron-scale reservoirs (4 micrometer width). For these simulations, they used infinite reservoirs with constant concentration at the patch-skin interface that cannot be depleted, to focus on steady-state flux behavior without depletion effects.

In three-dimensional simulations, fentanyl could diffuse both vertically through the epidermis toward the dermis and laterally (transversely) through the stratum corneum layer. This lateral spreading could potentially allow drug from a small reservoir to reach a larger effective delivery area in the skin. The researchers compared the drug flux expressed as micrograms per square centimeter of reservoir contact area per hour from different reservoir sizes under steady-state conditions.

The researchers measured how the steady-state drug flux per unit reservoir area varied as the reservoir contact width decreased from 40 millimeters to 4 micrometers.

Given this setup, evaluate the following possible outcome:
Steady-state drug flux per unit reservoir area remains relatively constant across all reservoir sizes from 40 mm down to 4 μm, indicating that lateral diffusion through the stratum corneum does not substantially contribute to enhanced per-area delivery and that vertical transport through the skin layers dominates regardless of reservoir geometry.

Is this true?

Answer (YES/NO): NO